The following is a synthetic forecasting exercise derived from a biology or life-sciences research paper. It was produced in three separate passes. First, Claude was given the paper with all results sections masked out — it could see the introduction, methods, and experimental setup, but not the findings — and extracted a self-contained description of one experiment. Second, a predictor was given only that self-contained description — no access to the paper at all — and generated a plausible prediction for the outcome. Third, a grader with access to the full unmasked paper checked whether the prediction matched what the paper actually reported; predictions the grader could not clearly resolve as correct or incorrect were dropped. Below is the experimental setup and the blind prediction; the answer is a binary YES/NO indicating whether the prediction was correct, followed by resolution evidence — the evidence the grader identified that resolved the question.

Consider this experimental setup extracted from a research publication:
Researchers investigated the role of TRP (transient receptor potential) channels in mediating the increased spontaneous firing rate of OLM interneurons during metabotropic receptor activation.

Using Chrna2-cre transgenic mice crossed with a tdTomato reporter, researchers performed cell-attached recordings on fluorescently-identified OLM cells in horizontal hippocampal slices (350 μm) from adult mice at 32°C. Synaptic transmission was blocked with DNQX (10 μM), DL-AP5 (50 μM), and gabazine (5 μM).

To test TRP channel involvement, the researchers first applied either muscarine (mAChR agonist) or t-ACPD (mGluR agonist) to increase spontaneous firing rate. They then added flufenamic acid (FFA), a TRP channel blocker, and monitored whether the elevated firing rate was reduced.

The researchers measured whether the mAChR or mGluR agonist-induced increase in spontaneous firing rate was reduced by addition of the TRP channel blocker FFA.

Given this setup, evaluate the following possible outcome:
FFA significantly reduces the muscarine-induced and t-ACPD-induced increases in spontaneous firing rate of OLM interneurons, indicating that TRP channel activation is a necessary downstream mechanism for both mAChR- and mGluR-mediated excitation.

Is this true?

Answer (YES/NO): YES